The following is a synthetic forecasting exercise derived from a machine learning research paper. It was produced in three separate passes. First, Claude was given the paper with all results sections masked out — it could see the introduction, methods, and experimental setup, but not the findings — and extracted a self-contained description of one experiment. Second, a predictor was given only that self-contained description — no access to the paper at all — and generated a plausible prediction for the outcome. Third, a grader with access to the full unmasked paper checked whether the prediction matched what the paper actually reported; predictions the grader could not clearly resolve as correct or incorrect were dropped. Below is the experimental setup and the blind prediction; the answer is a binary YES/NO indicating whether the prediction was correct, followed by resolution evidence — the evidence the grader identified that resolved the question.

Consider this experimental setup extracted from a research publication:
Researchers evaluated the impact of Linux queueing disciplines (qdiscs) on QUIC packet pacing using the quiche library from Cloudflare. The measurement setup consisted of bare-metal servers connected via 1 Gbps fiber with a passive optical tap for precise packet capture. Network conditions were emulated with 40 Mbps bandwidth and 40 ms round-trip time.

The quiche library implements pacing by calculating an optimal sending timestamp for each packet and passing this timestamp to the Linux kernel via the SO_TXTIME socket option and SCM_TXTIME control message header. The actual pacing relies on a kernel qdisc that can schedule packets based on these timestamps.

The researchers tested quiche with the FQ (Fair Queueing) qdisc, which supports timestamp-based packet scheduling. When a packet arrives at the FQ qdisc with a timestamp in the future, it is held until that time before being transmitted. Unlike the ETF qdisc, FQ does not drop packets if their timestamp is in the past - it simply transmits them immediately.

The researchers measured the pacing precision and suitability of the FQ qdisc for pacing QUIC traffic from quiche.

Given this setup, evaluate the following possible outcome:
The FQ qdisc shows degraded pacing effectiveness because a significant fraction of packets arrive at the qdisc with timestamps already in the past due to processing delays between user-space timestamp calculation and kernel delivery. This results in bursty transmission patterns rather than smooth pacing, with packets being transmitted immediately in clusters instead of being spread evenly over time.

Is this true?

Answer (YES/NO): NO